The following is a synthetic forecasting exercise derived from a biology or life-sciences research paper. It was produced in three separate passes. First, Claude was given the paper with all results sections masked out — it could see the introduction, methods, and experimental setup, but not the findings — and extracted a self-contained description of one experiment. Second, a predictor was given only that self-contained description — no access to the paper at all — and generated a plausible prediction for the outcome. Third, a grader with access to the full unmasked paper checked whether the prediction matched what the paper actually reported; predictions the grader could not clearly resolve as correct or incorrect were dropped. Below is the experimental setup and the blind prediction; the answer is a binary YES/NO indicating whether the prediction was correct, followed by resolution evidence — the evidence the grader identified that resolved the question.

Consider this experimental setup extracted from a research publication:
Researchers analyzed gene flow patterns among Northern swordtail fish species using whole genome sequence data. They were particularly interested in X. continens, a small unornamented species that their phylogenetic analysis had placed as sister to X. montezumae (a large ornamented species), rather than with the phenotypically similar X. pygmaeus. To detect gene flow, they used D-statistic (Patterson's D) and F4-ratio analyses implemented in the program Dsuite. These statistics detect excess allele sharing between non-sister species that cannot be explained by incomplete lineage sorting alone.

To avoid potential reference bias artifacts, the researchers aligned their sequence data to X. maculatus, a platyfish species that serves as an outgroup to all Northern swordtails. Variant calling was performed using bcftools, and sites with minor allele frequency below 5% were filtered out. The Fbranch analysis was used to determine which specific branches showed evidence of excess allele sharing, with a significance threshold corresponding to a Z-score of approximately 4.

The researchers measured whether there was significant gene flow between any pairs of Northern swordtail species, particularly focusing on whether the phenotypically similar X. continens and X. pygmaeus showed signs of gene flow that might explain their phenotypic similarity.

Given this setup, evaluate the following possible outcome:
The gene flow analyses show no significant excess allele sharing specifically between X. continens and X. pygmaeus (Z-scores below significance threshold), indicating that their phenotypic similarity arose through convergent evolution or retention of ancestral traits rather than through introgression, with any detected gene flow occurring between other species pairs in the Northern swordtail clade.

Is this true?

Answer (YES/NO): NO